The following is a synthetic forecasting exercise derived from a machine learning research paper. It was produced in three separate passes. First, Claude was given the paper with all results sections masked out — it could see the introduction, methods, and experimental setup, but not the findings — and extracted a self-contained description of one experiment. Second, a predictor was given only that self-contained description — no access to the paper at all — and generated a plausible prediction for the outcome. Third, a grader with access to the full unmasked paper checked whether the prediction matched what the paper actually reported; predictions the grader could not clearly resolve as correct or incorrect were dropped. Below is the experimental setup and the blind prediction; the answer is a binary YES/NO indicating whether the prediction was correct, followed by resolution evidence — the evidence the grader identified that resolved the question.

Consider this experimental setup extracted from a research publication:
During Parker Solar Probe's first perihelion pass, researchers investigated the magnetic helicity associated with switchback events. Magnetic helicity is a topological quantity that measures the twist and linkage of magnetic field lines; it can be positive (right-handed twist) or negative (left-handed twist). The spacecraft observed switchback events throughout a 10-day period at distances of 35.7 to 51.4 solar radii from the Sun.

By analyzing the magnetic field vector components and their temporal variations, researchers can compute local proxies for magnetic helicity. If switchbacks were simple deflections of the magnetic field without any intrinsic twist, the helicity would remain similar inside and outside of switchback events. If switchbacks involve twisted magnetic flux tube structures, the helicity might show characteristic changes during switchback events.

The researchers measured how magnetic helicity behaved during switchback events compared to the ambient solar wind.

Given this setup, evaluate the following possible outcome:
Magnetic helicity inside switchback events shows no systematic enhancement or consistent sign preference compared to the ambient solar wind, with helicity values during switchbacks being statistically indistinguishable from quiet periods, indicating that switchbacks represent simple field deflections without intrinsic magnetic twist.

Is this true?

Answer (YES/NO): NO